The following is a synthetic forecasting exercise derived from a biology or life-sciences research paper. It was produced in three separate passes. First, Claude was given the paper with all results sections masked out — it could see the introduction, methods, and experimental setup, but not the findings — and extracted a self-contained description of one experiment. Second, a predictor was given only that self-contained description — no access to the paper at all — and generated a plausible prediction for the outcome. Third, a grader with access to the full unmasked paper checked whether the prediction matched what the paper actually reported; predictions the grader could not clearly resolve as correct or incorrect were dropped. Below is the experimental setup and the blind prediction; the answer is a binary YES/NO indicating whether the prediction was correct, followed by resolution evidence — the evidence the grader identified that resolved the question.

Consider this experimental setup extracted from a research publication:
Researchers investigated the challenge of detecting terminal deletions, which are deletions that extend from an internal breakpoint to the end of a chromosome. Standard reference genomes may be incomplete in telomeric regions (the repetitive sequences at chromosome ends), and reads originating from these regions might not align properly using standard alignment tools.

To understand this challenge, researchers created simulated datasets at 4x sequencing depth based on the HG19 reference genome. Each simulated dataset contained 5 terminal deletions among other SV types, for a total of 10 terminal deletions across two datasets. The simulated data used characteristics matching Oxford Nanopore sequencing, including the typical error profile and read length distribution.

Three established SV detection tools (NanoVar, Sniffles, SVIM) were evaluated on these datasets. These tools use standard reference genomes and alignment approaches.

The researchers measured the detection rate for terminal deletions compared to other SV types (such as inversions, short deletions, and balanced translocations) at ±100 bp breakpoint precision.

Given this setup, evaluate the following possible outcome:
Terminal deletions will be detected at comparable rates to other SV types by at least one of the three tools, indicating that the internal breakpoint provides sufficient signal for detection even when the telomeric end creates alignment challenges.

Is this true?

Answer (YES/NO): NO